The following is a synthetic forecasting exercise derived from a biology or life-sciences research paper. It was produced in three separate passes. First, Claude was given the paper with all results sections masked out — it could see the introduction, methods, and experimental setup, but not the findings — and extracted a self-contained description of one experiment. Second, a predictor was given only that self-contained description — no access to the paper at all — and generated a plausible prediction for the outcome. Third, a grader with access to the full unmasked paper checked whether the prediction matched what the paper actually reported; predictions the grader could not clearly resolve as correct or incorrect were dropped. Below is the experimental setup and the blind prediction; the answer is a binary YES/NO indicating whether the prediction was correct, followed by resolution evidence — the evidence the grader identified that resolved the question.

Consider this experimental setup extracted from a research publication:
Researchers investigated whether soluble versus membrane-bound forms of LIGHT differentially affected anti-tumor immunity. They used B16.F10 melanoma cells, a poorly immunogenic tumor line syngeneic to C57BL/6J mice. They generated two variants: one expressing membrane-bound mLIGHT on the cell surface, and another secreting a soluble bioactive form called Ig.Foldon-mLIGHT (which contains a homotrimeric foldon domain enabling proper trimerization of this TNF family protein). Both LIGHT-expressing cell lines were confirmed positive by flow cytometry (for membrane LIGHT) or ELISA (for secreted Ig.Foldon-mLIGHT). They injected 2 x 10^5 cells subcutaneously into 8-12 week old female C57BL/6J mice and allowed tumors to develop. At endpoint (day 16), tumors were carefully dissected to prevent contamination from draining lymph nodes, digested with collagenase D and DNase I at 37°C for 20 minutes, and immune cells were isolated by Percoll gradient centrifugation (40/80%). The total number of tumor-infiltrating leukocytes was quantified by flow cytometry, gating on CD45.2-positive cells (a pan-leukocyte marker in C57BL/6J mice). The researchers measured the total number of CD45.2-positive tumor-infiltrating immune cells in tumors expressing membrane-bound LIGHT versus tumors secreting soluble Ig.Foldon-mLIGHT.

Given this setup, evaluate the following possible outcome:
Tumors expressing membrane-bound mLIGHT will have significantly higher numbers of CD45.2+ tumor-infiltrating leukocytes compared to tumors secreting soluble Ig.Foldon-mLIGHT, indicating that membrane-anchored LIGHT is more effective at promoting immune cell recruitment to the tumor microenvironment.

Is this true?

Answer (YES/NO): NO